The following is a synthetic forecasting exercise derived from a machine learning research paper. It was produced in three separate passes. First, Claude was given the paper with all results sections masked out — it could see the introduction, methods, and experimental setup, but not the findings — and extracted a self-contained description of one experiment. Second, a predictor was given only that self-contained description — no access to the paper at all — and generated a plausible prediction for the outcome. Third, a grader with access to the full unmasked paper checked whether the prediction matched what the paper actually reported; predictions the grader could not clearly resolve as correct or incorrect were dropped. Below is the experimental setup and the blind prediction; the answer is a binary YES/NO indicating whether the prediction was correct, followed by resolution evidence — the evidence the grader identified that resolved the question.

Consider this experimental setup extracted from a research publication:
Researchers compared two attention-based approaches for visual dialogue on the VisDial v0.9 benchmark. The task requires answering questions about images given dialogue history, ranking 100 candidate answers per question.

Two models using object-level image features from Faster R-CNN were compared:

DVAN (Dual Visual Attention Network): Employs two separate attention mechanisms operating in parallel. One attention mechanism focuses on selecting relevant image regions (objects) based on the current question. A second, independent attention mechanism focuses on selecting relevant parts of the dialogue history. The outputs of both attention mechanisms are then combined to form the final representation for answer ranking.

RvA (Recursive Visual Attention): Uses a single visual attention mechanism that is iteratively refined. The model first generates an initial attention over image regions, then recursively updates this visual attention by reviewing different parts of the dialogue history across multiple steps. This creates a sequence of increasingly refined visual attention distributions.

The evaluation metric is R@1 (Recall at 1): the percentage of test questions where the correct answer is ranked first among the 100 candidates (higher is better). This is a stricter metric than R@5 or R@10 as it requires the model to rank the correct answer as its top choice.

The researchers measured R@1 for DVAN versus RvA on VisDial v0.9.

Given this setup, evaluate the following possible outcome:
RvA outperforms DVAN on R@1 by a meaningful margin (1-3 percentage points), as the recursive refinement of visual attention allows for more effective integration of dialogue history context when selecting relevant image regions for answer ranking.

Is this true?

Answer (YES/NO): NO